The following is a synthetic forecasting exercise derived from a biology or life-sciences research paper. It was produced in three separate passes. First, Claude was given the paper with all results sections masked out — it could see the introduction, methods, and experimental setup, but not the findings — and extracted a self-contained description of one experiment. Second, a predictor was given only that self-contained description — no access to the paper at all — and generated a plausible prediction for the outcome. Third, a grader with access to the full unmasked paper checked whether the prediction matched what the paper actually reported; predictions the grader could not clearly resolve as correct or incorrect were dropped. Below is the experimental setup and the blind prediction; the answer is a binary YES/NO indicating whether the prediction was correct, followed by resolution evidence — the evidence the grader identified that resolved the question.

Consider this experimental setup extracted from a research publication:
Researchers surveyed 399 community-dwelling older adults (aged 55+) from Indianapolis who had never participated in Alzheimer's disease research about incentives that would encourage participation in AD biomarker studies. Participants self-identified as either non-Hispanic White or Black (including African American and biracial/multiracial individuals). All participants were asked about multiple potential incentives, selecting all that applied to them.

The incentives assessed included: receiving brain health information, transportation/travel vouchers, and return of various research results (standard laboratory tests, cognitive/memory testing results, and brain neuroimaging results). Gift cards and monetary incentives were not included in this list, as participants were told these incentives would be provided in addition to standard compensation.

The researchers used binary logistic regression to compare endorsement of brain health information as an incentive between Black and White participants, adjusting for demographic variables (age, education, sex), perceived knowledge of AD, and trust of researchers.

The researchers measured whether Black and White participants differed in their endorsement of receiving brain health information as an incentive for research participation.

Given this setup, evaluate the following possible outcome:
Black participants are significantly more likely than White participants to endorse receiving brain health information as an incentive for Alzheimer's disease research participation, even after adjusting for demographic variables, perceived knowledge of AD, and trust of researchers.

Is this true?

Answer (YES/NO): NO